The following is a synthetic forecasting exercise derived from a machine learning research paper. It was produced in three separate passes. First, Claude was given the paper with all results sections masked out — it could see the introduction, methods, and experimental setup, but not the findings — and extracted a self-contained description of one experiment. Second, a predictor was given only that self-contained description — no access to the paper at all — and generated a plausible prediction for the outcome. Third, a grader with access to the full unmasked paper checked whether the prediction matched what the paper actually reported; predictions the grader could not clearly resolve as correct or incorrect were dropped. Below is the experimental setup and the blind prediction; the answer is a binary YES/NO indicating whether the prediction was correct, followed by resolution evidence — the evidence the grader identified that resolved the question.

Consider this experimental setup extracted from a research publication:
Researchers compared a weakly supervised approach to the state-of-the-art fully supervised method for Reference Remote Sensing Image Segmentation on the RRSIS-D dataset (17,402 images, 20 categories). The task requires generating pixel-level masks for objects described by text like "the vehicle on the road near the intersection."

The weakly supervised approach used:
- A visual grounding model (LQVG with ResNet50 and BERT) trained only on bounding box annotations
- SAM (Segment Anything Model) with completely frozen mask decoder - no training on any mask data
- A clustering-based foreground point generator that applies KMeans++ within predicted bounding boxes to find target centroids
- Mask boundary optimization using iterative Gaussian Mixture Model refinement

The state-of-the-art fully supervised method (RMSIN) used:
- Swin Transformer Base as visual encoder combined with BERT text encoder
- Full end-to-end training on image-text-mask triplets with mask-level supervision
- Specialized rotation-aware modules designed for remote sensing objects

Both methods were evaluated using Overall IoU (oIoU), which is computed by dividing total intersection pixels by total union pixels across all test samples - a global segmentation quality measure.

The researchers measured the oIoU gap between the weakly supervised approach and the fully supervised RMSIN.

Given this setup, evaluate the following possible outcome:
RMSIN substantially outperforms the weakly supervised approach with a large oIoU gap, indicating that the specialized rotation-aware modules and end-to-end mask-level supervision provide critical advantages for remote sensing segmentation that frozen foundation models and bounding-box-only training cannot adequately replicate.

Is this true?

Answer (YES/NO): NO